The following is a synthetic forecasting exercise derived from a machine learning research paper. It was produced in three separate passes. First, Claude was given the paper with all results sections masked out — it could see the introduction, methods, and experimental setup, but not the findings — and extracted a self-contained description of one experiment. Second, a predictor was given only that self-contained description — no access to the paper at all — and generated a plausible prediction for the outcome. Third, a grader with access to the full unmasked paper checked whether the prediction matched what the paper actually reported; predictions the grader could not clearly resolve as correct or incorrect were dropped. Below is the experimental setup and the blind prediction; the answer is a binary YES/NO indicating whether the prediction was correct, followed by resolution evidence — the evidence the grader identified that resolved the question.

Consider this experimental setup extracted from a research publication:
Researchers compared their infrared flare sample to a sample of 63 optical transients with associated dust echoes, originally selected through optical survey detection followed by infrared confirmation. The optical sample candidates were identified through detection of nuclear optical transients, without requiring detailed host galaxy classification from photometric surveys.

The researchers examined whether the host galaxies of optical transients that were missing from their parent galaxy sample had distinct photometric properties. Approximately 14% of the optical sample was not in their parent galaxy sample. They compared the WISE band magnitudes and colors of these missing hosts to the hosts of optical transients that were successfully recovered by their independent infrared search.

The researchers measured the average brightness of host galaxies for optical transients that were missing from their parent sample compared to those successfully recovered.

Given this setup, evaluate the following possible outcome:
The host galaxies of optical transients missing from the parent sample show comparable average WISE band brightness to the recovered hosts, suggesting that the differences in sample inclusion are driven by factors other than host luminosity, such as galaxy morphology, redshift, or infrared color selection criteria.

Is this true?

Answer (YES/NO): NO